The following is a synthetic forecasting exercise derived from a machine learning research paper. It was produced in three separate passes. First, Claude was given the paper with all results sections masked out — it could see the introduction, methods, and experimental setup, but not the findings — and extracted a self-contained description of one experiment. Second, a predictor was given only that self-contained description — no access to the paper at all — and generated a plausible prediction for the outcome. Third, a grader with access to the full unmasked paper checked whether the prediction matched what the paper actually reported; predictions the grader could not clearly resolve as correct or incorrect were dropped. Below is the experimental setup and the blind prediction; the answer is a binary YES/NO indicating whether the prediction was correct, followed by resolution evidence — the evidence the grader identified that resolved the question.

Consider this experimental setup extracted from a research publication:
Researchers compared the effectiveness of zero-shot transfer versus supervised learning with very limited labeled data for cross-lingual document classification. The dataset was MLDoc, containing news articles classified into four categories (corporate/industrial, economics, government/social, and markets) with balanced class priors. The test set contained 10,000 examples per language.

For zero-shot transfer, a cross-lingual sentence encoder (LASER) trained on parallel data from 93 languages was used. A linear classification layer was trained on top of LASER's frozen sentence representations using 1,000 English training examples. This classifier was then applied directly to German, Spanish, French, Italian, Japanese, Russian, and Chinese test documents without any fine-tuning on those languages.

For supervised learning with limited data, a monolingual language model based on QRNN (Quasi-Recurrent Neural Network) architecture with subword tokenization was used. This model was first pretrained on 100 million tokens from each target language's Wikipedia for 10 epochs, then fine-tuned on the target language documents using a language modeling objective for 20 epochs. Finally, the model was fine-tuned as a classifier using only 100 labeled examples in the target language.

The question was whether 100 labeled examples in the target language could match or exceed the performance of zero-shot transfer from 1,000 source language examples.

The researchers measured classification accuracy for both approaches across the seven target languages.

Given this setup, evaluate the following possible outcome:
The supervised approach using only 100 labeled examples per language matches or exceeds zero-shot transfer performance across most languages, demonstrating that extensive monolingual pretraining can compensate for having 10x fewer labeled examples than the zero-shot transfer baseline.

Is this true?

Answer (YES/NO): YES